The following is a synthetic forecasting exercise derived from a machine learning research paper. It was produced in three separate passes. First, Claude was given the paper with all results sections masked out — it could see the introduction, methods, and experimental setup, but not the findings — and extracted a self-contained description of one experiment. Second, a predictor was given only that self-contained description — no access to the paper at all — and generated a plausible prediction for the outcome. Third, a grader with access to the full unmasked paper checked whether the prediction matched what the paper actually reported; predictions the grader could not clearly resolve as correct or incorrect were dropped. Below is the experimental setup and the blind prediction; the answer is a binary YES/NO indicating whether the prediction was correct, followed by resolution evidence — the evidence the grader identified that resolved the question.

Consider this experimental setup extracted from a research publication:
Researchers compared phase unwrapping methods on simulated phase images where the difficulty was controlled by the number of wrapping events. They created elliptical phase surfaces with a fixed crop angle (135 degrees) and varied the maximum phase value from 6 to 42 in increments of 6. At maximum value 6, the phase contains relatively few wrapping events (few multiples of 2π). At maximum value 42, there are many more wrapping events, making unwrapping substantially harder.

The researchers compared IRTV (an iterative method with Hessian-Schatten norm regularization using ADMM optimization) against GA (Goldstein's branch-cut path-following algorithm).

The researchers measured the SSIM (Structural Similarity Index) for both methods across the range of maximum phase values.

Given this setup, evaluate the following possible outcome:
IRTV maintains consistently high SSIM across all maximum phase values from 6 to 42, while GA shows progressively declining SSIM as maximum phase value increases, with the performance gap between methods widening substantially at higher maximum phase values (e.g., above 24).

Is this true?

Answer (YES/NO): NO